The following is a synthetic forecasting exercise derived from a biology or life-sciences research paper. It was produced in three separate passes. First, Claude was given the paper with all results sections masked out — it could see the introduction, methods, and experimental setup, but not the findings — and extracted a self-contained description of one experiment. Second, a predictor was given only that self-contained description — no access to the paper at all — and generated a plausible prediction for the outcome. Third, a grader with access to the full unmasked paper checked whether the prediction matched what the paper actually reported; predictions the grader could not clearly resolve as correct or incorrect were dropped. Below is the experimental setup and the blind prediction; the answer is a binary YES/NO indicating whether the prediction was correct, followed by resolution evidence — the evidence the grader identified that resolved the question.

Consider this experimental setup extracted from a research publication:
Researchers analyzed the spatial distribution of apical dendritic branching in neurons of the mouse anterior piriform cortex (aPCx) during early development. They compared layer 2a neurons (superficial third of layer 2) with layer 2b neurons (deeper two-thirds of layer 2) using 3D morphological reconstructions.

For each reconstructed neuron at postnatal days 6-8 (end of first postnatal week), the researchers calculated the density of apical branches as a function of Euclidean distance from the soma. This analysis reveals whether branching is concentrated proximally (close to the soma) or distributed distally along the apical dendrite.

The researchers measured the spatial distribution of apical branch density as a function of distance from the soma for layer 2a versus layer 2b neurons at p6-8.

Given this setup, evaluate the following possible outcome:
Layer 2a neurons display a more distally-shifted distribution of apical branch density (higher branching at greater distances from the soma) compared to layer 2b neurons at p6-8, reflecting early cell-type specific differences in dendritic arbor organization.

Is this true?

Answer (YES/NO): NO